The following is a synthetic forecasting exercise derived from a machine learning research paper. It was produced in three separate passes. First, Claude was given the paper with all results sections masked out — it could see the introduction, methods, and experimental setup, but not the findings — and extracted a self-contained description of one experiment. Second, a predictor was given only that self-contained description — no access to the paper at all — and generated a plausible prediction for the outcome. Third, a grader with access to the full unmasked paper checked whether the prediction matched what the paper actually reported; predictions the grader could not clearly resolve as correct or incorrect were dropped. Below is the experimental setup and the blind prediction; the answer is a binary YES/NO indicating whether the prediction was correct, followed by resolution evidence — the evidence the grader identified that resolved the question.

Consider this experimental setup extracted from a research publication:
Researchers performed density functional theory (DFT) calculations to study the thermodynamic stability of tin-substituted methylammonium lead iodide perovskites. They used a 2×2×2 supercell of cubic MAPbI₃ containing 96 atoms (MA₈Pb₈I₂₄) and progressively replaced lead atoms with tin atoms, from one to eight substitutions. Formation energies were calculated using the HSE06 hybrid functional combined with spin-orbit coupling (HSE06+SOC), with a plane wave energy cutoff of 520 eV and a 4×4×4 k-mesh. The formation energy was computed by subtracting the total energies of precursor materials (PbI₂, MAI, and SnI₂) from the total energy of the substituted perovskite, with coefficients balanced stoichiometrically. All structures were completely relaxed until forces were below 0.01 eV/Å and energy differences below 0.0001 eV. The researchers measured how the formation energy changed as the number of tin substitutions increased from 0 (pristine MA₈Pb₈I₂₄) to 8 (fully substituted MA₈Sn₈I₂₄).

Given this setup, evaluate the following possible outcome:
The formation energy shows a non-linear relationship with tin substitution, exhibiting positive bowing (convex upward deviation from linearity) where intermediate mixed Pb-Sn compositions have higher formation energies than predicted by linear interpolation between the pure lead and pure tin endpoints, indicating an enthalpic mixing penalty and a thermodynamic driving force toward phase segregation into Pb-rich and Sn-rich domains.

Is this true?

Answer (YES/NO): NO